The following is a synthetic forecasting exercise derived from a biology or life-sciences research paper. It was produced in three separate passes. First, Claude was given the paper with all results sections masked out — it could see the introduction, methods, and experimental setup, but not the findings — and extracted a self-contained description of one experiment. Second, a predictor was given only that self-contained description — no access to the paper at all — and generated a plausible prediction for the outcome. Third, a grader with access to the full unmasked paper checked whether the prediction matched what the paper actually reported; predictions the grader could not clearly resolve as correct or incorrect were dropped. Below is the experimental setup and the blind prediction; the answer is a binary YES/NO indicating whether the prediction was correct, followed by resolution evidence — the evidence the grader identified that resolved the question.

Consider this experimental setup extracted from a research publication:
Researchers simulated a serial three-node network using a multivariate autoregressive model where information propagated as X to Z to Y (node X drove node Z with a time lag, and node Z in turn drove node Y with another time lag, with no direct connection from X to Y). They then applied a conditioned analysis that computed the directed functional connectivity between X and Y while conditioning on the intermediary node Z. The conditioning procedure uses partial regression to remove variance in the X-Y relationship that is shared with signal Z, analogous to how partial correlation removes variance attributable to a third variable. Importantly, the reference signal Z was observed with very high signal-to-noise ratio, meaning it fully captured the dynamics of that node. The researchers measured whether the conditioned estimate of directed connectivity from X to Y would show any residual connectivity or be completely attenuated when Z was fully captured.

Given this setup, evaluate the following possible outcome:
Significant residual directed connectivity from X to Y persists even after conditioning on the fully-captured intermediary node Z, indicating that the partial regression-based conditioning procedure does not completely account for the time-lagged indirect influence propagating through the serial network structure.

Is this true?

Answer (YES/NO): NO